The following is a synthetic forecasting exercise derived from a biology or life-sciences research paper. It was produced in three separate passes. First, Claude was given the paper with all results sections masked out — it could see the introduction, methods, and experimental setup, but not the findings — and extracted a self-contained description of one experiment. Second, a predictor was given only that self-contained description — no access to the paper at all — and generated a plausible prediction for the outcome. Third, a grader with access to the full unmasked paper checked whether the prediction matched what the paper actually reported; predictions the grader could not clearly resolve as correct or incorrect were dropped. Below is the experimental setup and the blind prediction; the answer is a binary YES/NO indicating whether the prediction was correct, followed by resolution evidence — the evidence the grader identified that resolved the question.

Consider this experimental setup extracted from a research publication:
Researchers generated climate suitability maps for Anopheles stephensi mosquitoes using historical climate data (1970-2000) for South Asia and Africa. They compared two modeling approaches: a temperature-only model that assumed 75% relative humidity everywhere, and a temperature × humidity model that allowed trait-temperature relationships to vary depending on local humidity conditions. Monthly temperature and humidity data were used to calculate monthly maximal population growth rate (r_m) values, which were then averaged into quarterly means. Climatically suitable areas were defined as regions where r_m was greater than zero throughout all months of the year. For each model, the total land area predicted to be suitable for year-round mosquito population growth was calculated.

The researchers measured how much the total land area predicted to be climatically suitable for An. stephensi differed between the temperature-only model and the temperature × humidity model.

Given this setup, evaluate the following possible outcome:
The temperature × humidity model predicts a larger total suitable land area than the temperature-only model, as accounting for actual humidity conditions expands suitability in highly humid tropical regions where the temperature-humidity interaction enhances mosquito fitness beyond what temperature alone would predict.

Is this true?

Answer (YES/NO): NO